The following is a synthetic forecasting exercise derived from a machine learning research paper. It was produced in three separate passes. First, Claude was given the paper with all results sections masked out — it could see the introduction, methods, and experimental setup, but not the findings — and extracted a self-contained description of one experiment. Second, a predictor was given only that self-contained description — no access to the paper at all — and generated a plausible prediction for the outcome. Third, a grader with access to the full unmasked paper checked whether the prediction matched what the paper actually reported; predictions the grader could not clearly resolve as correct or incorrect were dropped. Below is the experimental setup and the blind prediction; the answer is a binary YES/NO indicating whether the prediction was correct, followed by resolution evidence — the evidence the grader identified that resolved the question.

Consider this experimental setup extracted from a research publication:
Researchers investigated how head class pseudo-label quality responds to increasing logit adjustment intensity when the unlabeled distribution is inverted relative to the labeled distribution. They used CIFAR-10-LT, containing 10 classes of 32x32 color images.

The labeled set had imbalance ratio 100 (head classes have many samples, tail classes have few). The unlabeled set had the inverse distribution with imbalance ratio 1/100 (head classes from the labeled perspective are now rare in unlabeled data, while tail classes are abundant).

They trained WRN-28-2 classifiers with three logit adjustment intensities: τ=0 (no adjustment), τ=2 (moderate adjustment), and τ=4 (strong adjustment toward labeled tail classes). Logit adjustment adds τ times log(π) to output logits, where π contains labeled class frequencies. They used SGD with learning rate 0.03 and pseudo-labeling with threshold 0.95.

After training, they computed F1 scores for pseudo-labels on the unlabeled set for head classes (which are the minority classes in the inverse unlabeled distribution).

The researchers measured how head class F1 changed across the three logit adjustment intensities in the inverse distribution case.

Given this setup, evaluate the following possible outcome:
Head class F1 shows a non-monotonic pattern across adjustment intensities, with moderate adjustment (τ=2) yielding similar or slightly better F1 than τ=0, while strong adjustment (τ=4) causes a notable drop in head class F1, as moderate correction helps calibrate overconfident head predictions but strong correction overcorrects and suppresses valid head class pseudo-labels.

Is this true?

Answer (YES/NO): NO